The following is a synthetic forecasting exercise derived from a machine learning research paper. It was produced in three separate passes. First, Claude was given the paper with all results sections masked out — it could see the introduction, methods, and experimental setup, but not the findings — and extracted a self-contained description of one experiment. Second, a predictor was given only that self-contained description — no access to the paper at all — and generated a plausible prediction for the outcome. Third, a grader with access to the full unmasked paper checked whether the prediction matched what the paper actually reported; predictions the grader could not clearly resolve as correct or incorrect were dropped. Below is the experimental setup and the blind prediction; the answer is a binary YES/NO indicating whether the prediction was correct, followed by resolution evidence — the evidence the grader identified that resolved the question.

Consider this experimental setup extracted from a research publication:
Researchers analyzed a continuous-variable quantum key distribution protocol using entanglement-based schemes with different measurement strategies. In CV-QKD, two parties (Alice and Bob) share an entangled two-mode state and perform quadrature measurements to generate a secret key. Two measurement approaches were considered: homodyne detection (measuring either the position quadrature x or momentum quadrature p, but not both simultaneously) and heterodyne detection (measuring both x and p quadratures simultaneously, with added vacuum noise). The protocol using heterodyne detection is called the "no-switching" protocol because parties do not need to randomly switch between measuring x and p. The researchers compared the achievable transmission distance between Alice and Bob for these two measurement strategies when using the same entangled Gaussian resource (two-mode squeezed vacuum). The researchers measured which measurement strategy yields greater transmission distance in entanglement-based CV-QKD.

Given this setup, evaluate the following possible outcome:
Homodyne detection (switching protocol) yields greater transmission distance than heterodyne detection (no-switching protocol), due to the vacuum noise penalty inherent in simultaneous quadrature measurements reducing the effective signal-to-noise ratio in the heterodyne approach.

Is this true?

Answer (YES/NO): NO